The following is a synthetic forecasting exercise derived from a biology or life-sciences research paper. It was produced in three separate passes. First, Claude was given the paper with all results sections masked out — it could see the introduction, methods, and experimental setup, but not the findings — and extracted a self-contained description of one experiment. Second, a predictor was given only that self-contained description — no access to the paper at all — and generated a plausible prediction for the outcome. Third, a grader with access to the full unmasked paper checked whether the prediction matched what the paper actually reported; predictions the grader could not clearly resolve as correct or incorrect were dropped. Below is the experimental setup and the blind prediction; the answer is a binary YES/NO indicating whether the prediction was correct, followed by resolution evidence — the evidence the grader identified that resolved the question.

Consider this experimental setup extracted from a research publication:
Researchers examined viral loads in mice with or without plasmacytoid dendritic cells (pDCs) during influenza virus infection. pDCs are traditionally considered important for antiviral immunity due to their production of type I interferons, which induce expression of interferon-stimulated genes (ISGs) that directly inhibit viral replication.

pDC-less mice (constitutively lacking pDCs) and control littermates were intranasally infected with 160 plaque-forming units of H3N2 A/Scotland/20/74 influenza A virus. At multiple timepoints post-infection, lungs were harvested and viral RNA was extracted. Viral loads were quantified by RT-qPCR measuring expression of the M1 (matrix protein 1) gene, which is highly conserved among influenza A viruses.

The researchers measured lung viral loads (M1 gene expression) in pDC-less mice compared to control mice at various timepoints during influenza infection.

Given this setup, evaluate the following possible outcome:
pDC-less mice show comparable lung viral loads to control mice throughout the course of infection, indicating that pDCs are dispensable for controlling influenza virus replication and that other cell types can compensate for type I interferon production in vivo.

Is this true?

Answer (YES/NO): YES